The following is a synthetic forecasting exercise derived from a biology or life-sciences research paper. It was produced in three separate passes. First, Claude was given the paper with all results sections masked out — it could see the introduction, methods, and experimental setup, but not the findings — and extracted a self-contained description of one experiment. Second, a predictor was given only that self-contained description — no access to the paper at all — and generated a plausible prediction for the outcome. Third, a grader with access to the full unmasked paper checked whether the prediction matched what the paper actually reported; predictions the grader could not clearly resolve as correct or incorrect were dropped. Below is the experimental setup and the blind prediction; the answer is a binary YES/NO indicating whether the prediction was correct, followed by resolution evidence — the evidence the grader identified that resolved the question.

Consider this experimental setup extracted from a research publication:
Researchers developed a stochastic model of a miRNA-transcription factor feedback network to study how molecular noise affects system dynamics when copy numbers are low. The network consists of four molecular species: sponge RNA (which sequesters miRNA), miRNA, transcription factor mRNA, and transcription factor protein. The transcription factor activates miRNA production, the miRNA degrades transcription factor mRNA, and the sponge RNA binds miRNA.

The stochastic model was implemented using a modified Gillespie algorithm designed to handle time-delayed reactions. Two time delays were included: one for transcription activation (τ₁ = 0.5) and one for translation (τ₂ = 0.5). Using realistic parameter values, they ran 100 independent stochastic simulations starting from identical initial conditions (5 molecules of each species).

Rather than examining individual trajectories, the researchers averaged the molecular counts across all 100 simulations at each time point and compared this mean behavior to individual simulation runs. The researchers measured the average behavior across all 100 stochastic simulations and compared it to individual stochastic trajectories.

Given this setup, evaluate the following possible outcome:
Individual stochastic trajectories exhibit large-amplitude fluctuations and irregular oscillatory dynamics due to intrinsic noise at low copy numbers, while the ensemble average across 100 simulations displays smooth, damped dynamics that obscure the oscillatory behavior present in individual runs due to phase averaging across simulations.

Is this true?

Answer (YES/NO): YES